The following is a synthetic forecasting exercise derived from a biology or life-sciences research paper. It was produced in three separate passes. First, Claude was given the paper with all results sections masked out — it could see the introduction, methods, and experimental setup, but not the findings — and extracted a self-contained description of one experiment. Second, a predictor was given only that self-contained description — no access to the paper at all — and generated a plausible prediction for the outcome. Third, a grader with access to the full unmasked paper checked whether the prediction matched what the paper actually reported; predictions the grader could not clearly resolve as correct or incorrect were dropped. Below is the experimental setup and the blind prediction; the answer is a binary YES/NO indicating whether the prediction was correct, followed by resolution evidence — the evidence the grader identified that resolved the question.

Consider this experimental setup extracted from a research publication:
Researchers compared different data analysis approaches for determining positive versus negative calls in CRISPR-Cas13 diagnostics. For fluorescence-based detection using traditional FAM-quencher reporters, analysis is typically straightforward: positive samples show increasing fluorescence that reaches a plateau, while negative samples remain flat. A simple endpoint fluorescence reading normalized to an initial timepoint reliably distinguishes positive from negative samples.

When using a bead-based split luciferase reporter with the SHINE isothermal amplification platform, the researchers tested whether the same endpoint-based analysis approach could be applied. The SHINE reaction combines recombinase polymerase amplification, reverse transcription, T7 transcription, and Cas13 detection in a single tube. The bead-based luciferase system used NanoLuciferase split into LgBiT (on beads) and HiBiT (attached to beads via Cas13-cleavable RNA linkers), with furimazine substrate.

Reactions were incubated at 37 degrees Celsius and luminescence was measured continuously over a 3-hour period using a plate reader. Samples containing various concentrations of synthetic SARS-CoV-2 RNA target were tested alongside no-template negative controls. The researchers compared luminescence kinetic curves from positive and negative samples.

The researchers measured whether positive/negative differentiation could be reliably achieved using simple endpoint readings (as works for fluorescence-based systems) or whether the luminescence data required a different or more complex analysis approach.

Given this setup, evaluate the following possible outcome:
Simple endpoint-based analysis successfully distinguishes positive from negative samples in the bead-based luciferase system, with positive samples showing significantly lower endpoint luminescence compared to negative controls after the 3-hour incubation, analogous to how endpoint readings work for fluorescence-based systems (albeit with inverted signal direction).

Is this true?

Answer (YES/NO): NO